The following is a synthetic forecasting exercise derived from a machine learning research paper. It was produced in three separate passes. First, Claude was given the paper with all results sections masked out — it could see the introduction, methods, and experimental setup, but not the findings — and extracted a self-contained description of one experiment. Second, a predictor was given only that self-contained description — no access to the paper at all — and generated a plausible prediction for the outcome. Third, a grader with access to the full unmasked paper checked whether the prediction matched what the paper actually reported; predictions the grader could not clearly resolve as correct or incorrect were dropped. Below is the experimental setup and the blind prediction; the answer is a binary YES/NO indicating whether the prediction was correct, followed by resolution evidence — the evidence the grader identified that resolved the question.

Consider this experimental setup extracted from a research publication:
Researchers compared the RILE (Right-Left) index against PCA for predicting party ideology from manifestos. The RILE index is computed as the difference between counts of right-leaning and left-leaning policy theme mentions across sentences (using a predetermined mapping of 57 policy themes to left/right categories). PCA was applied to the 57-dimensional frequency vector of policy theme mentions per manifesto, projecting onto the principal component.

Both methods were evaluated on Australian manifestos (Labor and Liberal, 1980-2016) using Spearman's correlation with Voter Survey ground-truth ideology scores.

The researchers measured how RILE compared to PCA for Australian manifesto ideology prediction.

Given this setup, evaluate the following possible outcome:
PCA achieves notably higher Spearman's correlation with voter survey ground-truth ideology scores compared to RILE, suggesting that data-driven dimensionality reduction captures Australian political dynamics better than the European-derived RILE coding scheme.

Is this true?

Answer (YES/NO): NO